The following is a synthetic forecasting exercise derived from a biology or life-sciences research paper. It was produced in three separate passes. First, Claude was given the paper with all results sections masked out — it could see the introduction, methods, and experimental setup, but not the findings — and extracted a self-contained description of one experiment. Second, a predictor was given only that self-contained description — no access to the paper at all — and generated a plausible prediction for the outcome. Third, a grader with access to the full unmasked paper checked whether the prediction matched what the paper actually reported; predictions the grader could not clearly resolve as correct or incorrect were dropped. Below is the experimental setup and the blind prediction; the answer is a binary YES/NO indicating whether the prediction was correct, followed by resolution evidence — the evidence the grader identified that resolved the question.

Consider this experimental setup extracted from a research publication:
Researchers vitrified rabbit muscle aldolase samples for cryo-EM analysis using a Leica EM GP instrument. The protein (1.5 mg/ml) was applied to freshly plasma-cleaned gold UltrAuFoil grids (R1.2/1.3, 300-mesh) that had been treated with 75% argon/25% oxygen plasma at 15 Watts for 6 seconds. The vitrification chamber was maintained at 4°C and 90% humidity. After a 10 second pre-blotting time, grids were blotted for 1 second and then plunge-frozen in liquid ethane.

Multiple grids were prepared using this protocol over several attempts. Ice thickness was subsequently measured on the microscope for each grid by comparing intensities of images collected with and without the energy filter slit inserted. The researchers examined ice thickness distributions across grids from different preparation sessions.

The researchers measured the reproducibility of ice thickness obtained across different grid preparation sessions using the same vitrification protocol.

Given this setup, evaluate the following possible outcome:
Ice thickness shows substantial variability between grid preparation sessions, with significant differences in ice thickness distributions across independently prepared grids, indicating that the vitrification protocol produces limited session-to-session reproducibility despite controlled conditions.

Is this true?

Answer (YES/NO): YES